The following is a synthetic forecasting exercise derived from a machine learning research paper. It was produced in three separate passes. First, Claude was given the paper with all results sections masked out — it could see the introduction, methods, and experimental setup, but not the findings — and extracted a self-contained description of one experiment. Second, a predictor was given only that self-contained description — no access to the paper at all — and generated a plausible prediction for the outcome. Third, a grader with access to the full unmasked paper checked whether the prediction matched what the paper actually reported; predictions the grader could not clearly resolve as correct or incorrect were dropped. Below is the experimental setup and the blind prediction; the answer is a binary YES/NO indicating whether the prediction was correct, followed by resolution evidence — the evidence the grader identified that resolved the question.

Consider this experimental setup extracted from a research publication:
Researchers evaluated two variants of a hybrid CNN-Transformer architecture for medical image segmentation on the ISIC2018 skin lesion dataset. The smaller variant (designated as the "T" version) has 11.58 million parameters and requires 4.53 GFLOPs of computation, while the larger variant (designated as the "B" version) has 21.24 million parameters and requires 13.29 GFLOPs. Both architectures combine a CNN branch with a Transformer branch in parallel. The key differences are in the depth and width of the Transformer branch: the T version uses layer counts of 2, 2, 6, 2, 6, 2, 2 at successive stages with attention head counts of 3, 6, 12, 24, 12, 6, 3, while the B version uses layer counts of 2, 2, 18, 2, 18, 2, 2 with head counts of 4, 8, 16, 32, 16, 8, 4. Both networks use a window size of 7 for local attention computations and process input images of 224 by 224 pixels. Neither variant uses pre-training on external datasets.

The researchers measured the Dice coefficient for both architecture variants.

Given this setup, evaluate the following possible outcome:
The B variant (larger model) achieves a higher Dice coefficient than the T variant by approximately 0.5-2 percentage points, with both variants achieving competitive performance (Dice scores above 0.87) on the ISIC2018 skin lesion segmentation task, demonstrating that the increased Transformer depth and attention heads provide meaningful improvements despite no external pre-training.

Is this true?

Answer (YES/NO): YES